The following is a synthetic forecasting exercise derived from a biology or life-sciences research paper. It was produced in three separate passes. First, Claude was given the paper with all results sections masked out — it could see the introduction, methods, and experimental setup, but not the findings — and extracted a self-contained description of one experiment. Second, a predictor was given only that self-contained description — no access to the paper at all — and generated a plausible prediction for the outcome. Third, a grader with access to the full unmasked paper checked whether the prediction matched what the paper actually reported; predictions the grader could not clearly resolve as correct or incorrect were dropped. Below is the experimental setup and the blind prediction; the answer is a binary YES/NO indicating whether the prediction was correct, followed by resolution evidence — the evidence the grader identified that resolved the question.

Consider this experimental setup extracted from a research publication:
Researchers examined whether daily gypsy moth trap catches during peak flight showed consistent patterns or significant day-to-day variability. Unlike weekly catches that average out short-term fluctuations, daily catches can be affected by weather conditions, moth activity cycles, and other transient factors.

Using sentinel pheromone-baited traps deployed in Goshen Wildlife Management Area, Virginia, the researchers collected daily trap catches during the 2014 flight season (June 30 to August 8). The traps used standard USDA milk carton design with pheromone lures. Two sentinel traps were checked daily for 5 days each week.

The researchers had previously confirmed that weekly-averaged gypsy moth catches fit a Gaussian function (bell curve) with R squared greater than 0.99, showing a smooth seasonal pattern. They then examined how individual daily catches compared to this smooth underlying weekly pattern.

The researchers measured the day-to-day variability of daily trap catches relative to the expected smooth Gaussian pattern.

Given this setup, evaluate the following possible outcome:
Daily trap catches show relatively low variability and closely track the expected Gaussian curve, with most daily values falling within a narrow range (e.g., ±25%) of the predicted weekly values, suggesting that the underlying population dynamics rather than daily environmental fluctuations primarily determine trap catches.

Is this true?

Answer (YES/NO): NO